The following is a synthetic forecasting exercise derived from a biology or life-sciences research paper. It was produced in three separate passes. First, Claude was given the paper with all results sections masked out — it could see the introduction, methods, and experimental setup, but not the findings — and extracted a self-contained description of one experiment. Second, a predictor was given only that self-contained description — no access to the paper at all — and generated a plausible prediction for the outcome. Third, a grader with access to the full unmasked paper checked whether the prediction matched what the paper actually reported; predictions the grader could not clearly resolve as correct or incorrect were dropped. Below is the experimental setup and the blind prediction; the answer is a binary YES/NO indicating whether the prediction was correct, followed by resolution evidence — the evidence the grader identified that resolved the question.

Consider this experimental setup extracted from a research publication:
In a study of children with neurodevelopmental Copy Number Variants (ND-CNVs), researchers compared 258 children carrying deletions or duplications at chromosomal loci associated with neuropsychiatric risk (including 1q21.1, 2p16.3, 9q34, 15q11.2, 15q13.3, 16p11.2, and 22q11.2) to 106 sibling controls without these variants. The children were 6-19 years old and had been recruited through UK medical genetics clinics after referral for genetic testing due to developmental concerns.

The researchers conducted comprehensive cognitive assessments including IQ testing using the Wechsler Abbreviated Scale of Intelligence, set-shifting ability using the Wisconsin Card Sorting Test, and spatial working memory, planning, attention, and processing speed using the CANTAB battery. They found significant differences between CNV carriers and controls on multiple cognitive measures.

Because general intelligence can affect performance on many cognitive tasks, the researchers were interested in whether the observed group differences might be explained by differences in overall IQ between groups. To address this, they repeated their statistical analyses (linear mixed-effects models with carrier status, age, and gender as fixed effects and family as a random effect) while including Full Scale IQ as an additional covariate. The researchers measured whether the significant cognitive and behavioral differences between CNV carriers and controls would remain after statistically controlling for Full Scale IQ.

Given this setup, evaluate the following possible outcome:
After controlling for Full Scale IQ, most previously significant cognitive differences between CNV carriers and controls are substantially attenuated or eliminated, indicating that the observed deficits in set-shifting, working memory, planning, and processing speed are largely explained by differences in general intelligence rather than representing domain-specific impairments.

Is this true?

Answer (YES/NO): NO